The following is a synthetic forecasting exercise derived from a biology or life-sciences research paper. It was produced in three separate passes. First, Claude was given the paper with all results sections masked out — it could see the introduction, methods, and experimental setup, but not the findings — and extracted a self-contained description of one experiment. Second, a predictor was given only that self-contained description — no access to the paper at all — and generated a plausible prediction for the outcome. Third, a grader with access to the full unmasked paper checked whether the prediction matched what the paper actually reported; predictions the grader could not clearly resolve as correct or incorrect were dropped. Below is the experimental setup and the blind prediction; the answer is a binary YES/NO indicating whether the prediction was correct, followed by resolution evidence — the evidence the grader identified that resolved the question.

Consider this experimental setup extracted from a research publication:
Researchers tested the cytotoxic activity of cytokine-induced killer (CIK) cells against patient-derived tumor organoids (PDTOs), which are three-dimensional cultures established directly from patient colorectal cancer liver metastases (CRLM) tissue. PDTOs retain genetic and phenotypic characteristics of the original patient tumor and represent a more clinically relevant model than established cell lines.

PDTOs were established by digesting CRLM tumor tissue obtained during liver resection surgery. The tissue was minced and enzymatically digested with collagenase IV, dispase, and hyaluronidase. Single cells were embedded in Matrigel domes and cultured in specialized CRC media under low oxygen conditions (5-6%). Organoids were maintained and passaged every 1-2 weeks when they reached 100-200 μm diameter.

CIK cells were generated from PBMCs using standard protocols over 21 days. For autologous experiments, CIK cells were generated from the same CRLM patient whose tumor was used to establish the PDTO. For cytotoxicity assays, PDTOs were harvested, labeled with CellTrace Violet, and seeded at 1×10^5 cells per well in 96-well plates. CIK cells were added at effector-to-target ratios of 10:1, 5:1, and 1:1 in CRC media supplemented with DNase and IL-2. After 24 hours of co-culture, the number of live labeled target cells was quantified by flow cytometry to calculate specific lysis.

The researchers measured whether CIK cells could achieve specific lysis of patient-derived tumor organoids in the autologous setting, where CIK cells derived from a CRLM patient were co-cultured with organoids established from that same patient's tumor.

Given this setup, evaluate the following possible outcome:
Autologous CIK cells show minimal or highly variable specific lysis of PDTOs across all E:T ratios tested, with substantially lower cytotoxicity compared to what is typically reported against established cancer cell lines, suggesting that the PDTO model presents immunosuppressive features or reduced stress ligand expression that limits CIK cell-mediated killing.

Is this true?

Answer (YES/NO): NO